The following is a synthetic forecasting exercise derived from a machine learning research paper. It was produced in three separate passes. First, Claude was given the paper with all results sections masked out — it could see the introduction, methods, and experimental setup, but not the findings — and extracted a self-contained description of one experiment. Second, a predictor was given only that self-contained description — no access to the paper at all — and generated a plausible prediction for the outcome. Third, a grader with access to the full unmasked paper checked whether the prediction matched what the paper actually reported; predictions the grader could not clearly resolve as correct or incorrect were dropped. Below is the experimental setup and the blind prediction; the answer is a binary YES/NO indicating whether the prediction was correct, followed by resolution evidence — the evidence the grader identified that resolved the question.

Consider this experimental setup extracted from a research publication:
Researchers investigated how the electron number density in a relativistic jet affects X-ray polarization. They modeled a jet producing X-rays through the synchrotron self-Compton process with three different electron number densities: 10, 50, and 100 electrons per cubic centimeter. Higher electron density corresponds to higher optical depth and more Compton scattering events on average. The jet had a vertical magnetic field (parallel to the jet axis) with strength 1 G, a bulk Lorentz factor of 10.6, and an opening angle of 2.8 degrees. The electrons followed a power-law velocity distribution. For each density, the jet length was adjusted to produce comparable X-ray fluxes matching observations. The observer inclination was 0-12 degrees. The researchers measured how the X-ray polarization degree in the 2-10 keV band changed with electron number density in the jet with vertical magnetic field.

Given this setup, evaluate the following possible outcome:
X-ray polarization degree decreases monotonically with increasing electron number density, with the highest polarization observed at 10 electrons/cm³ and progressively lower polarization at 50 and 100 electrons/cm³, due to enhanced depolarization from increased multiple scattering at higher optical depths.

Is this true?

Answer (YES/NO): NO